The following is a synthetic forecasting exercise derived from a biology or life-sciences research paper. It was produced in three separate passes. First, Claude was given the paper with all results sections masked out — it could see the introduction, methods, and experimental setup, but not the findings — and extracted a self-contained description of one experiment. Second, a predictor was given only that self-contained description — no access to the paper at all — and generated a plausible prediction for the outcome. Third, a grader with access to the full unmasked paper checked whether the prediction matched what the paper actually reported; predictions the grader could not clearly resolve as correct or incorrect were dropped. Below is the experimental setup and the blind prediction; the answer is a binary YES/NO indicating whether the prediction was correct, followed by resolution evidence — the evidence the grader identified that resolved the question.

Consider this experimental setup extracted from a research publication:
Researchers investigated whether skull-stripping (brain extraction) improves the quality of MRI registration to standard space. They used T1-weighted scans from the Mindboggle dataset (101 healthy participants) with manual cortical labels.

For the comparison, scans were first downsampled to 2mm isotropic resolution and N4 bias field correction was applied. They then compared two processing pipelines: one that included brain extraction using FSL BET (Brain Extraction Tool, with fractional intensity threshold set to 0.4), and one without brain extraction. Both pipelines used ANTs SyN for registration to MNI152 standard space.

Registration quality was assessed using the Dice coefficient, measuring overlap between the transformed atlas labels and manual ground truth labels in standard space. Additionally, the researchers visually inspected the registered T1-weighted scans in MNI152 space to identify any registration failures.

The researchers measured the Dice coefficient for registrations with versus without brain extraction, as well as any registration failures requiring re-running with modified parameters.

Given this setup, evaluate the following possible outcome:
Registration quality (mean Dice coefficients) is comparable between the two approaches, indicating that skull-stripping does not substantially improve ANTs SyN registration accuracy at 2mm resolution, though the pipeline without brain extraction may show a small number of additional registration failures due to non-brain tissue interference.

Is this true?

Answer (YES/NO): NO